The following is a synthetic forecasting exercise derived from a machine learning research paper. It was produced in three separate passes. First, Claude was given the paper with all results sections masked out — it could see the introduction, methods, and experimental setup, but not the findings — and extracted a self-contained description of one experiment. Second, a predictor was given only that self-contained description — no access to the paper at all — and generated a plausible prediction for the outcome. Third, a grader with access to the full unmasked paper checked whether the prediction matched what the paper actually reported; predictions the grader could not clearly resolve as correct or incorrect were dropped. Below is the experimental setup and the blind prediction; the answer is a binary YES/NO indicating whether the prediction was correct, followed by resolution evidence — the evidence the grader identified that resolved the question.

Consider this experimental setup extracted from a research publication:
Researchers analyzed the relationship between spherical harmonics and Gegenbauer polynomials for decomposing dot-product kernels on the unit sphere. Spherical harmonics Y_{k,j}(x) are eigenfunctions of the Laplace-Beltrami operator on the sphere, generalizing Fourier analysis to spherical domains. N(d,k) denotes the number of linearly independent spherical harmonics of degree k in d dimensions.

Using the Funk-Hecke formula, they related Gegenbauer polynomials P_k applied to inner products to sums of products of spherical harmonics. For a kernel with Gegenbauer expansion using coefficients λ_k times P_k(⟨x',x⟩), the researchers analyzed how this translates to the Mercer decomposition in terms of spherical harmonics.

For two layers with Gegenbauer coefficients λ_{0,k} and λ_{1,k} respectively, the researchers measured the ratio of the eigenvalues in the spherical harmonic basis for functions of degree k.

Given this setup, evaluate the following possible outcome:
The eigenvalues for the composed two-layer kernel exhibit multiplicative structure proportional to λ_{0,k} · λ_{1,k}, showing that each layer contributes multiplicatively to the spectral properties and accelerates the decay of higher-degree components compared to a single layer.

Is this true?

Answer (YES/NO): NO